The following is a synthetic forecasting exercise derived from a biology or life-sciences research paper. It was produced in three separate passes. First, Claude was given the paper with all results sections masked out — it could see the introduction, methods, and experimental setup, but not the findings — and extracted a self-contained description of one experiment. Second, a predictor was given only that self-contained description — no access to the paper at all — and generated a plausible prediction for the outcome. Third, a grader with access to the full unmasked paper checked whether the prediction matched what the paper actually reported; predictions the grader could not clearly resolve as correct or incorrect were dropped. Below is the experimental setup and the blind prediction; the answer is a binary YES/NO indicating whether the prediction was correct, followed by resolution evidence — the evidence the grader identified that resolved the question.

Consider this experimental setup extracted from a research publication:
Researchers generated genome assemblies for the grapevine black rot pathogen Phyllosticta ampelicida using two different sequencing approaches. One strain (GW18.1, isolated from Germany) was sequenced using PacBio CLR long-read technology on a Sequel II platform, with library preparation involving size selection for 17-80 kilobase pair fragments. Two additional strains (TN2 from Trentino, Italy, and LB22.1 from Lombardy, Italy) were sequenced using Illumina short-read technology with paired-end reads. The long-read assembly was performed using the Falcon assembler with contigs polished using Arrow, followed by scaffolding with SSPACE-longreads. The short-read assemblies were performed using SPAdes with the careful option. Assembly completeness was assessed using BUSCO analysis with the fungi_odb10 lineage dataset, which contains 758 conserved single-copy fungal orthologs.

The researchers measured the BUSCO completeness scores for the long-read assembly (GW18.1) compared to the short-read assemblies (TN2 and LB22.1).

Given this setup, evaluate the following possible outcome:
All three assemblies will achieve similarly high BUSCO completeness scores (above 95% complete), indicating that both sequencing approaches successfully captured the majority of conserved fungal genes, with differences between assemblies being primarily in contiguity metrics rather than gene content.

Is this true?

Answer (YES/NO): YES